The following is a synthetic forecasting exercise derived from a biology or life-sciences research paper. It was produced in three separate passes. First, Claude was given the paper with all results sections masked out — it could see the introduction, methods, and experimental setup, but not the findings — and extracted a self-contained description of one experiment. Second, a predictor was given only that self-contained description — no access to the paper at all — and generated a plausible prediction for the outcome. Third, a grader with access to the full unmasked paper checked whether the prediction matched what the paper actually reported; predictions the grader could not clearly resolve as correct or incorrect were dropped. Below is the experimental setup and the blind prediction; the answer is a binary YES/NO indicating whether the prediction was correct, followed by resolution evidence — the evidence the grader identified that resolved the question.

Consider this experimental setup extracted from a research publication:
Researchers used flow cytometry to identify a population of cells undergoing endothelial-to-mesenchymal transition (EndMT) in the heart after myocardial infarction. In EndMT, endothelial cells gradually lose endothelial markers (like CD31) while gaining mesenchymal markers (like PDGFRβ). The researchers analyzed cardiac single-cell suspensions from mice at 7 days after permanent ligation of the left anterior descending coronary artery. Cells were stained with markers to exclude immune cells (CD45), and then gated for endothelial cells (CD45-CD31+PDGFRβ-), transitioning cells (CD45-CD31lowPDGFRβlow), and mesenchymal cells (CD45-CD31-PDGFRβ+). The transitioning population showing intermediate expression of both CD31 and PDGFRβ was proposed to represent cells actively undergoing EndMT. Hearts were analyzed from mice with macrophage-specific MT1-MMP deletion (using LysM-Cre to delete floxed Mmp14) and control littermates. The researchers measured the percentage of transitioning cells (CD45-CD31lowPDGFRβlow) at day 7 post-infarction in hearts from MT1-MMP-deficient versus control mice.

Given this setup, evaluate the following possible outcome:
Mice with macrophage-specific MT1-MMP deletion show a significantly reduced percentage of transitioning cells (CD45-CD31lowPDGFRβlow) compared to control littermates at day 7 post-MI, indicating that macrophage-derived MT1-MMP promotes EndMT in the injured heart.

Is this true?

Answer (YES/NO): YES